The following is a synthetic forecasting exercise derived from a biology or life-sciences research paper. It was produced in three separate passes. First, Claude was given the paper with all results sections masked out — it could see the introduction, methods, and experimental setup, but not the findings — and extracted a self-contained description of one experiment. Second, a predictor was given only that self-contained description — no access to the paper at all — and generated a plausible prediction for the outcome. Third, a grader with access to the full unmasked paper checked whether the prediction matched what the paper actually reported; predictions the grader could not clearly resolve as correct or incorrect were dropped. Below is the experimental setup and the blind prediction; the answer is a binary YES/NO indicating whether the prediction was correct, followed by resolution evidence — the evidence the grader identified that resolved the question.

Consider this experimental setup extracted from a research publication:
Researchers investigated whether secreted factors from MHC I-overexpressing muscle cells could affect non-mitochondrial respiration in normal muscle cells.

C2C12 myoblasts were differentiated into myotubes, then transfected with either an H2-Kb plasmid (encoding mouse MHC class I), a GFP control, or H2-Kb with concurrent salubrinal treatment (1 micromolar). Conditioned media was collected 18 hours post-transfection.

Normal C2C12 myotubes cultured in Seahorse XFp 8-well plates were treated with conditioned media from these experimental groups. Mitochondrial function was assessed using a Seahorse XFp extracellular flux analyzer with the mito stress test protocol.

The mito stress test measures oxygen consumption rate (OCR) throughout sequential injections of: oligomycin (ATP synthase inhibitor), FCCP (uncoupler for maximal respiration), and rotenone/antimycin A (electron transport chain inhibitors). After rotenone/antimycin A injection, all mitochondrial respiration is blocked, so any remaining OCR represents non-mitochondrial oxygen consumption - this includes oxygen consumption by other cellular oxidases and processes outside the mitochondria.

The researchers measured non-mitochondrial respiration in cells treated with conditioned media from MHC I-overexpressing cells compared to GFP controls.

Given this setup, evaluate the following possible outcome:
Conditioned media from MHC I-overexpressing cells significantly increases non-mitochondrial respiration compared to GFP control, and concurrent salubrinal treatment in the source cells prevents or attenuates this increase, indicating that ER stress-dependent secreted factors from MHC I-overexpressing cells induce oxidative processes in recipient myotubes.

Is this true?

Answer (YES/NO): NO